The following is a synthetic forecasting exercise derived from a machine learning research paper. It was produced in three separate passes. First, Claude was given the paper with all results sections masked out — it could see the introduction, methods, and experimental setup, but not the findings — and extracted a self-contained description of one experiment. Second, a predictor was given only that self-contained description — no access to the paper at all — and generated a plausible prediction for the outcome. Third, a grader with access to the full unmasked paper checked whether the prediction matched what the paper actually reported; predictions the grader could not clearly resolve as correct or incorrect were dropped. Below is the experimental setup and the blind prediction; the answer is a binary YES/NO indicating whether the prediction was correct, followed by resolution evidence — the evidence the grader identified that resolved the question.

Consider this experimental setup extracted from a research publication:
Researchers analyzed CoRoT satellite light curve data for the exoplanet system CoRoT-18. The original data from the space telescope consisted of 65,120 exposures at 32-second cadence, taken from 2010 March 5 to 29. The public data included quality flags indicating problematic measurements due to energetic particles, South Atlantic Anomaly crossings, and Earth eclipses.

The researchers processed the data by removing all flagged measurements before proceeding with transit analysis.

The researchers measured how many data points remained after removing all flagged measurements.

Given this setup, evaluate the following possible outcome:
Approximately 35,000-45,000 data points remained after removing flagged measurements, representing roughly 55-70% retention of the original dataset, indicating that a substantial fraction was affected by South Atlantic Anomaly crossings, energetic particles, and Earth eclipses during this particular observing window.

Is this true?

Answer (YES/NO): NO